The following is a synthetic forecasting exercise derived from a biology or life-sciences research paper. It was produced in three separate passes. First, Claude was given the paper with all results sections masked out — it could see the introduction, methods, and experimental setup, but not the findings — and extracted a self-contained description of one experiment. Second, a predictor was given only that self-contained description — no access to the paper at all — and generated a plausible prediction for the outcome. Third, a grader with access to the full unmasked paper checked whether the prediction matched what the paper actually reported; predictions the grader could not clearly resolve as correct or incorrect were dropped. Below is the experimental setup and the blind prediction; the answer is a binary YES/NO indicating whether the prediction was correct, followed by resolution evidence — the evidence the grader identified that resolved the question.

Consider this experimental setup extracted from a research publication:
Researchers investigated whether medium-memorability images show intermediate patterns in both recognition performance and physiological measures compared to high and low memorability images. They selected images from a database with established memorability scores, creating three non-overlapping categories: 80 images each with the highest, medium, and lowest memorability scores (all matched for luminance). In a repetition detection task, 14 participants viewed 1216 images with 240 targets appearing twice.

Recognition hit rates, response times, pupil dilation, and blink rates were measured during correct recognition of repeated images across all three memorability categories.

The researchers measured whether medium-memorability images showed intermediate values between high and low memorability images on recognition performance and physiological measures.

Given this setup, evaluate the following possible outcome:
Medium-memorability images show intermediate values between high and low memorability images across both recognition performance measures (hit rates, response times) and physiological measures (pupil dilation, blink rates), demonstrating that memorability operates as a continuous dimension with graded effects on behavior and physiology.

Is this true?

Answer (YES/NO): YES